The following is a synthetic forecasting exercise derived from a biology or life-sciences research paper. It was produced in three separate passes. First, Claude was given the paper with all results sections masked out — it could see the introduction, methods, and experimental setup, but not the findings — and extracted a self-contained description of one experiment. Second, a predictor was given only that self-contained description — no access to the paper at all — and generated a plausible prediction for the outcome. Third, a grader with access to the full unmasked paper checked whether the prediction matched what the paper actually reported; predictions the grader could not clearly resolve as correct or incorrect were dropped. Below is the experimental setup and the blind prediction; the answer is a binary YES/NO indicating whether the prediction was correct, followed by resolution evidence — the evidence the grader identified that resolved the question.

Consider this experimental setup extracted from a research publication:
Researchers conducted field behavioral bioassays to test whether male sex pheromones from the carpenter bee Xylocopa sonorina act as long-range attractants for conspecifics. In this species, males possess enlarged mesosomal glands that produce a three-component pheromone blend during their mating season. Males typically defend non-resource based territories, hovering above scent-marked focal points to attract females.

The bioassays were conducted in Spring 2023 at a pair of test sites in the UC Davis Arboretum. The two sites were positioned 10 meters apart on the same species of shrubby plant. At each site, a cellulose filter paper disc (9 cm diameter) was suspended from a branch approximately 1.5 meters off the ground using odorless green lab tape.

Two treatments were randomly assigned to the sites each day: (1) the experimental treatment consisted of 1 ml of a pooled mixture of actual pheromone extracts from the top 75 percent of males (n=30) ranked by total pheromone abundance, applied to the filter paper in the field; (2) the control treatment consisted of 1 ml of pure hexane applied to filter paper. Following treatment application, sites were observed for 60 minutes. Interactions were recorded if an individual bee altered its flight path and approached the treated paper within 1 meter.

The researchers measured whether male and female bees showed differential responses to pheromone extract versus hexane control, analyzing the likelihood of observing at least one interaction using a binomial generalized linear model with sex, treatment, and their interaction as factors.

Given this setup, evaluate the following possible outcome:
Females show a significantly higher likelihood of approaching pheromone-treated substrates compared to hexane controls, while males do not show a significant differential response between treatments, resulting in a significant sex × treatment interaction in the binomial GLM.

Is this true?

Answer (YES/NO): NO